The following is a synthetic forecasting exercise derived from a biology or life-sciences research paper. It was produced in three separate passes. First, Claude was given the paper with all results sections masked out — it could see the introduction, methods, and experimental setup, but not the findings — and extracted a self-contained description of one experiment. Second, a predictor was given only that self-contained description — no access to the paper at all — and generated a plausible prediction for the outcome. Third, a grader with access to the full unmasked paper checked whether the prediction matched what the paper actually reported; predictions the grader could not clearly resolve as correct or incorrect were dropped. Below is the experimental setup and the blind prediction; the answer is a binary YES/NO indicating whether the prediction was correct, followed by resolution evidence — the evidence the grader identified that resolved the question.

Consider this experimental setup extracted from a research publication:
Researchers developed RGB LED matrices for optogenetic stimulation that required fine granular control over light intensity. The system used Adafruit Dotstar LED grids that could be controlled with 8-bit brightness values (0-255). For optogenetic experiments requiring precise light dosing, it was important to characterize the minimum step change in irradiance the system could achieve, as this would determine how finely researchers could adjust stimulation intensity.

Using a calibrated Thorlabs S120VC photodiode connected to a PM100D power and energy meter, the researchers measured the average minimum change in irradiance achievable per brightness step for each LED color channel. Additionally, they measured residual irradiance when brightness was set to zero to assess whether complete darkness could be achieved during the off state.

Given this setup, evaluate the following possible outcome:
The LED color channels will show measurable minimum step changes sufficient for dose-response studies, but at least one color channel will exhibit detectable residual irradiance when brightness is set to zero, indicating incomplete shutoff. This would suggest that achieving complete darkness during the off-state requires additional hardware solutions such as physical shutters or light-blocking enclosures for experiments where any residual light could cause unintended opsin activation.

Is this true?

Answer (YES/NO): NO